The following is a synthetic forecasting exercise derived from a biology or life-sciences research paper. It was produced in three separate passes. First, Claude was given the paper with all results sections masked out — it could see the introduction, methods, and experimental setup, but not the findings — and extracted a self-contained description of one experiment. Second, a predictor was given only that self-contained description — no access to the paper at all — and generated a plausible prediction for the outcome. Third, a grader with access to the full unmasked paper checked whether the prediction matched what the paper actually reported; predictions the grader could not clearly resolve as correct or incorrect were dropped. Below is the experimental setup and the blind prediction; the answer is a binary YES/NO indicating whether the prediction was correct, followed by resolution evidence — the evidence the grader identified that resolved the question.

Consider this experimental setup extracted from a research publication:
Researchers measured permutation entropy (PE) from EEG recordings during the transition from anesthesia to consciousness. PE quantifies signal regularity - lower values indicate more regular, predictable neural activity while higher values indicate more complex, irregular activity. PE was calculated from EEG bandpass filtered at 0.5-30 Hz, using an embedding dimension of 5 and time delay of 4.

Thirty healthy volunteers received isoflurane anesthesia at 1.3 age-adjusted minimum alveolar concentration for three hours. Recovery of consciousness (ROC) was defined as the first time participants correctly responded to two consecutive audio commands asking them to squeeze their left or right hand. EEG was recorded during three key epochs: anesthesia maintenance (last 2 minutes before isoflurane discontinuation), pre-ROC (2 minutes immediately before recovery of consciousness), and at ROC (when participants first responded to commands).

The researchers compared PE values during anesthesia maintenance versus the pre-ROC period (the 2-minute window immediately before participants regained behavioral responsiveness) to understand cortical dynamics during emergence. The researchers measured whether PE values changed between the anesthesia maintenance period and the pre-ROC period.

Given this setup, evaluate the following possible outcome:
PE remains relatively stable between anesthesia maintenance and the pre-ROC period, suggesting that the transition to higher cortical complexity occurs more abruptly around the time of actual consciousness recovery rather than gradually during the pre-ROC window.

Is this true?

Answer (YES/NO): NO